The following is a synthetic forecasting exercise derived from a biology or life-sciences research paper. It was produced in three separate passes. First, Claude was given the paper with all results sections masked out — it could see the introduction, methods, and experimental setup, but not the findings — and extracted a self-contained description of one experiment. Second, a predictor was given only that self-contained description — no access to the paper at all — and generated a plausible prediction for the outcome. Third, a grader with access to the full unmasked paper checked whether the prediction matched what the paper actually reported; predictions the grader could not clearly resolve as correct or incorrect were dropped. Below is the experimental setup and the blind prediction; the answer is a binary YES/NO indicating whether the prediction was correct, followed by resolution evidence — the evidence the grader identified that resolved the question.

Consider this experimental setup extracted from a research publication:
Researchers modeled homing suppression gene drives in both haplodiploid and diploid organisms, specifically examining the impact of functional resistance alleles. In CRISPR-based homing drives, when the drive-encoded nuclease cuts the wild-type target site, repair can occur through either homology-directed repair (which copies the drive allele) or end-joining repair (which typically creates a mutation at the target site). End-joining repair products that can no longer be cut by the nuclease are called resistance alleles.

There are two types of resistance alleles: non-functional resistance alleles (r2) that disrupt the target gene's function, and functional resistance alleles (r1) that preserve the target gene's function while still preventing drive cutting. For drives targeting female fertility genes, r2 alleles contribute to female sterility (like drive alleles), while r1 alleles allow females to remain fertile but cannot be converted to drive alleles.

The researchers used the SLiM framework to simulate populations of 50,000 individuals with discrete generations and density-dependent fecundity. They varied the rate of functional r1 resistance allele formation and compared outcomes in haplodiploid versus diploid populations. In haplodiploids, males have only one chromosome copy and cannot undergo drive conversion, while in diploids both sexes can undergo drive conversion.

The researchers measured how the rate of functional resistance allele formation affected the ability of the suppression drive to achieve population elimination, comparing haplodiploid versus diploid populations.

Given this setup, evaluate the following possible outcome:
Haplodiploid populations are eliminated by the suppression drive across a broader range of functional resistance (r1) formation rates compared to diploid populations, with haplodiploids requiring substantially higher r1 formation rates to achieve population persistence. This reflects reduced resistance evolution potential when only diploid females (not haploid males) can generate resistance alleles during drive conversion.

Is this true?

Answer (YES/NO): NO